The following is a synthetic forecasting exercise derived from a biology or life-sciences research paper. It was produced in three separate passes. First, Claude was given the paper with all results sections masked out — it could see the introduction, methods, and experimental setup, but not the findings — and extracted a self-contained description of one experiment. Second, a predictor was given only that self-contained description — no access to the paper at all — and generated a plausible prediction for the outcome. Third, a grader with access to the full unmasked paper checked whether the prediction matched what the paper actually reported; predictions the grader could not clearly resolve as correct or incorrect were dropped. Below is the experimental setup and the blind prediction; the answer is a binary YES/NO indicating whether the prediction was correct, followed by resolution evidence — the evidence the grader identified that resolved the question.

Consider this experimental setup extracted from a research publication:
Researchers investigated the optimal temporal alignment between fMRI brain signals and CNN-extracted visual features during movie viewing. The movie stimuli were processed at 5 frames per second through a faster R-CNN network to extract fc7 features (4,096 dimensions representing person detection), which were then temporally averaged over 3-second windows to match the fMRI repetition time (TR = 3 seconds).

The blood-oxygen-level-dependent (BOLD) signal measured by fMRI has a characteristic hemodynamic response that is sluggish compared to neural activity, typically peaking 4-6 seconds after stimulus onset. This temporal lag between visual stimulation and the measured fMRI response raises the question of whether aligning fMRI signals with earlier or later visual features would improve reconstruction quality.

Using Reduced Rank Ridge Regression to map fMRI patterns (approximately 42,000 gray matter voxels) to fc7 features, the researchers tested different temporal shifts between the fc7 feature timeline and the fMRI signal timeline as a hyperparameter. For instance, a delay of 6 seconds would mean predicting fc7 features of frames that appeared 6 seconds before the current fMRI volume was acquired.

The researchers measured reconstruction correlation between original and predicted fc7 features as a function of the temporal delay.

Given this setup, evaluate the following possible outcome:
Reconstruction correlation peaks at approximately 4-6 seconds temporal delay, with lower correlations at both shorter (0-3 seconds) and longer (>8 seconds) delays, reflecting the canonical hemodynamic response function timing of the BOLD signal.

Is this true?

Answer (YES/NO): YES